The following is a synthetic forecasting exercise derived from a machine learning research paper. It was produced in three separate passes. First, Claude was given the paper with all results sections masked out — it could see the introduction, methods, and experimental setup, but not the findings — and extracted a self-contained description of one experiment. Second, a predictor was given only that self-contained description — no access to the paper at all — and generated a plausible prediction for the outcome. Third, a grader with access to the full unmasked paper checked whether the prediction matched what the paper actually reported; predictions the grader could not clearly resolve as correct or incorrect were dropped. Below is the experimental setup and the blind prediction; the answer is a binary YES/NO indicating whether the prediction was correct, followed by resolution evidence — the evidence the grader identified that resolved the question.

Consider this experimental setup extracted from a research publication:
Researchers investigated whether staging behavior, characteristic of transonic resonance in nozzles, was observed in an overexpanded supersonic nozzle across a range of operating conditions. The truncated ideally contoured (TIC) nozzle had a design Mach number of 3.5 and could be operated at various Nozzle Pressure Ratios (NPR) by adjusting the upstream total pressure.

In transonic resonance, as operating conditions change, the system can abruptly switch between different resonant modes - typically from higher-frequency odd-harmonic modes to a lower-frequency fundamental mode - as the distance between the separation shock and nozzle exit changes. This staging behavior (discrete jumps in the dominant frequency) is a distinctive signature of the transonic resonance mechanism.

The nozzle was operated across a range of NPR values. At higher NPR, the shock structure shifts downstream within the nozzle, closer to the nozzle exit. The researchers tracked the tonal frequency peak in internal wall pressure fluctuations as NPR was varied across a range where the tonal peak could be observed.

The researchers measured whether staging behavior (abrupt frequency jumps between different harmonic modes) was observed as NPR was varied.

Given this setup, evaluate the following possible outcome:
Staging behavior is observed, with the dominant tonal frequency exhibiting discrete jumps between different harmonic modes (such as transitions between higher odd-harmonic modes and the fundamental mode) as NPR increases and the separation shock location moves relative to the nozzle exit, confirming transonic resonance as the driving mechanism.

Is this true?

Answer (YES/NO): NO